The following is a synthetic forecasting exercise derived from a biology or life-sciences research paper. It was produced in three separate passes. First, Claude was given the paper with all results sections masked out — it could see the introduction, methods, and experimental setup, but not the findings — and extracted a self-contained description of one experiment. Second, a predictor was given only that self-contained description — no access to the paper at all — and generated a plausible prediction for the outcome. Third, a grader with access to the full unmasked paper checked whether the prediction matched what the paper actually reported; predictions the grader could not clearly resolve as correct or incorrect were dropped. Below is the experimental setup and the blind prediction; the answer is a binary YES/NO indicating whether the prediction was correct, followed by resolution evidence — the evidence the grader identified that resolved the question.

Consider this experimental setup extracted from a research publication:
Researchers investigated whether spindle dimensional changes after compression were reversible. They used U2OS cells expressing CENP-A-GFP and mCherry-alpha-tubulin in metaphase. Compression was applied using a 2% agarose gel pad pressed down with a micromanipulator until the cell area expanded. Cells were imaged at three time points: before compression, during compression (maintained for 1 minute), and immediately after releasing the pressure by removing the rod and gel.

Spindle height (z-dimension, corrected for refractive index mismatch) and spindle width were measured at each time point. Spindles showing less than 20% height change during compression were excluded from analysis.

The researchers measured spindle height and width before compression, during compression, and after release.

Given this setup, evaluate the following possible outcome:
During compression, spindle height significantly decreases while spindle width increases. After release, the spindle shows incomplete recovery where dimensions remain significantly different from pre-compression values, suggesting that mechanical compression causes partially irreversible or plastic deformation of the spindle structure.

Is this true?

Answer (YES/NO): YES